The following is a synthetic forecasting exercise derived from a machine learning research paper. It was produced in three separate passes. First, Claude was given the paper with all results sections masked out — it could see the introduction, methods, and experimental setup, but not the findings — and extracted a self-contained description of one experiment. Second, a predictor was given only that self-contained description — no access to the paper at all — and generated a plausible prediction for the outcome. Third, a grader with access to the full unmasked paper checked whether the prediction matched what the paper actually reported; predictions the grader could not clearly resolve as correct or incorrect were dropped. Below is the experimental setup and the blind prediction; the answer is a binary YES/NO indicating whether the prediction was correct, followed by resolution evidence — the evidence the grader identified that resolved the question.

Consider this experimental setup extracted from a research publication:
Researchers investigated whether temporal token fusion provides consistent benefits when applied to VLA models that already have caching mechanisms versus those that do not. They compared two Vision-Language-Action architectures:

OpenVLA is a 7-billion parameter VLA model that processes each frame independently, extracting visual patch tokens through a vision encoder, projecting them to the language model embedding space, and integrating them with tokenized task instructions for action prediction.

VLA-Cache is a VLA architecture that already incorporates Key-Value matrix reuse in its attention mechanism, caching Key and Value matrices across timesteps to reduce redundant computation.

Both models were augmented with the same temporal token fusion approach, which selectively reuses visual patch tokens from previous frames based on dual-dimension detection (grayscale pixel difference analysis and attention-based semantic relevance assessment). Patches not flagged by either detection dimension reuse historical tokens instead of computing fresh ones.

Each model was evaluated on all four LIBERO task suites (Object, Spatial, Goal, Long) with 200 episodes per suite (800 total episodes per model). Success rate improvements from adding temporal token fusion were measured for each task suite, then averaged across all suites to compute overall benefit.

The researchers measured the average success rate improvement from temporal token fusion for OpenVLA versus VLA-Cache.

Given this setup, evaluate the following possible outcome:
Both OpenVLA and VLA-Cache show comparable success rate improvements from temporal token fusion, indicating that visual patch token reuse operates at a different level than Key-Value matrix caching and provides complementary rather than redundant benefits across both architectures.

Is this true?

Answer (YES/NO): NO